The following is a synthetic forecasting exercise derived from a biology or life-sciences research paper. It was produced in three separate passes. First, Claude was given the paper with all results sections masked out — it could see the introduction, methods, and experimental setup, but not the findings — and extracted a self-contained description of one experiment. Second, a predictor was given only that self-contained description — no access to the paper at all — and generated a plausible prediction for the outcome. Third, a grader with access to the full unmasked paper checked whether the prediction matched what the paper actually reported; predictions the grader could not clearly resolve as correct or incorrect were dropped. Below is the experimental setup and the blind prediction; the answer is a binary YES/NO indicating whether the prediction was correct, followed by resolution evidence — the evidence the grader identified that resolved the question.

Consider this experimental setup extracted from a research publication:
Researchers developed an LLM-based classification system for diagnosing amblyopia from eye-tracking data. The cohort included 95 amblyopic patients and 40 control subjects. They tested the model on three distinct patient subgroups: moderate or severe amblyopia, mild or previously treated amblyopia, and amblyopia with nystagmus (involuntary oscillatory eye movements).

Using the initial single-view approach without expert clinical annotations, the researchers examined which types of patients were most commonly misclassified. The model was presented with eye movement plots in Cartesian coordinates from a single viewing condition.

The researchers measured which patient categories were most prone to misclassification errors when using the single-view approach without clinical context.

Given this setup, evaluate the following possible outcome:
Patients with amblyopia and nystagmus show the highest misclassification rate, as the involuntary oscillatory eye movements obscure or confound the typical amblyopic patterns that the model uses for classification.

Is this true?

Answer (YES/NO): YES